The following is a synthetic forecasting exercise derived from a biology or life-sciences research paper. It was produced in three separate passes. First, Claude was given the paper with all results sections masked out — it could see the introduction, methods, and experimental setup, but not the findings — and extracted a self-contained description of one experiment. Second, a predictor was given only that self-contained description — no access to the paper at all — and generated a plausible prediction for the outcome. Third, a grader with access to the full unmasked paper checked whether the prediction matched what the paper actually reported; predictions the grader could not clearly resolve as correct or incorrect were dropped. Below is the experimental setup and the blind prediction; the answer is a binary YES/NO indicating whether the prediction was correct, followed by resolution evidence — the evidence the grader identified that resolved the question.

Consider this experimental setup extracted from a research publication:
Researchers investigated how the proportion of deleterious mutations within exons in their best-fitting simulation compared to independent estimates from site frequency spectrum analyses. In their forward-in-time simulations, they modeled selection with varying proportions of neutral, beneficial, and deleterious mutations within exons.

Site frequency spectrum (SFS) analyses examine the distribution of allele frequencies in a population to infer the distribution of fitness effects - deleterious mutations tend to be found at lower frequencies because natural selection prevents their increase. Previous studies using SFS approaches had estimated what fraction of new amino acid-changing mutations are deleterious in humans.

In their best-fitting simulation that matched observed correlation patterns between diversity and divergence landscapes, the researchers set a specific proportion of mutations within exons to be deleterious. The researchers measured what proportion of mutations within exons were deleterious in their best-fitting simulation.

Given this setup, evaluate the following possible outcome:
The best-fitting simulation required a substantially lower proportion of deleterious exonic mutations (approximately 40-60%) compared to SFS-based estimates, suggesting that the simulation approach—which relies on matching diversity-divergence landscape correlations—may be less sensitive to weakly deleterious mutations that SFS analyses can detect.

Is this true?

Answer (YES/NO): NO